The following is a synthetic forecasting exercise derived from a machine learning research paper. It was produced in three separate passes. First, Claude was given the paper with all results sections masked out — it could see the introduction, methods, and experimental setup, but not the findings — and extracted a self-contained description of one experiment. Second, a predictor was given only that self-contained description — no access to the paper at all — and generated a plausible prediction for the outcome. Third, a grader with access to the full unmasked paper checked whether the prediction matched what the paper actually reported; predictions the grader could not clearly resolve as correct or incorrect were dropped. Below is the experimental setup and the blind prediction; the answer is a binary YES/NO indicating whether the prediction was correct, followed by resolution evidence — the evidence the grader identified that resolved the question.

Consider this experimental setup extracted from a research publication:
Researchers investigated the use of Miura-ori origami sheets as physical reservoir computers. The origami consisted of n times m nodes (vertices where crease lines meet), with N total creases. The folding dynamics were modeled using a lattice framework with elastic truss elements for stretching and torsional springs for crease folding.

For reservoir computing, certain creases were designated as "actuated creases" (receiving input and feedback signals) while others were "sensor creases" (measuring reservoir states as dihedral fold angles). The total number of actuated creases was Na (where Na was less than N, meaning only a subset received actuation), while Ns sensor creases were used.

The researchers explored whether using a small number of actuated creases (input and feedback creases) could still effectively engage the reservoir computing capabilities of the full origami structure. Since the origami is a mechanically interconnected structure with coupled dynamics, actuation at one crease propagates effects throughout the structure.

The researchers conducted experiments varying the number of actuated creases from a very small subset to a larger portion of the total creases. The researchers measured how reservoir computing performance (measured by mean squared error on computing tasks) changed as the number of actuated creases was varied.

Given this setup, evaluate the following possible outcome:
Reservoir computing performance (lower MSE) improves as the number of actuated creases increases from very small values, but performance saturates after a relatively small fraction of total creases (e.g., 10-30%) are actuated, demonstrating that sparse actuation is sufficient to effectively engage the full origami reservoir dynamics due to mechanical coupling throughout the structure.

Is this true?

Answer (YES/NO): NO